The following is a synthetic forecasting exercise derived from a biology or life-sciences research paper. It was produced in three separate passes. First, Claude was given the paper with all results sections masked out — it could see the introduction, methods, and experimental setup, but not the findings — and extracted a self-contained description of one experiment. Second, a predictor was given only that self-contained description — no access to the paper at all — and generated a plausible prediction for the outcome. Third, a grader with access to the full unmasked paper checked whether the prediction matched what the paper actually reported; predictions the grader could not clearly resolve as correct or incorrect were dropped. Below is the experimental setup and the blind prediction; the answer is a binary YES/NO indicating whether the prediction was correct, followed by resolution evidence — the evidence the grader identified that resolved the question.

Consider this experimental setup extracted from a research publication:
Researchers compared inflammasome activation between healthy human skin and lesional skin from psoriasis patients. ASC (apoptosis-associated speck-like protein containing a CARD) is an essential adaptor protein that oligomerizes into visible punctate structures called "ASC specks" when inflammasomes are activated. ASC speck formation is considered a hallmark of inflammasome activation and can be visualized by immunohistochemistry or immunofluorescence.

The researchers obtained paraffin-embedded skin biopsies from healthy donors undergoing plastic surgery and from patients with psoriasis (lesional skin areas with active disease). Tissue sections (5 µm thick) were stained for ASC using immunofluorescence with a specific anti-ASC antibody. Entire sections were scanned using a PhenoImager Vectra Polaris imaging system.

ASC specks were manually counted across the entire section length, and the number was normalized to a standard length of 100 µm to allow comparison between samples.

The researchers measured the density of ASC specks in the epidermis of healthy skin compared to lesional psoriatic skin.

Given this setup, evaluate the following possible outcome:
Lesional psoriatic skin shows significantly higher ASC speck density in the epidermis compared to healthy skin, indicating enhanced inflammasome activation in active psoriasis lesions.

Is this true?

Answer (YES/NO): YES